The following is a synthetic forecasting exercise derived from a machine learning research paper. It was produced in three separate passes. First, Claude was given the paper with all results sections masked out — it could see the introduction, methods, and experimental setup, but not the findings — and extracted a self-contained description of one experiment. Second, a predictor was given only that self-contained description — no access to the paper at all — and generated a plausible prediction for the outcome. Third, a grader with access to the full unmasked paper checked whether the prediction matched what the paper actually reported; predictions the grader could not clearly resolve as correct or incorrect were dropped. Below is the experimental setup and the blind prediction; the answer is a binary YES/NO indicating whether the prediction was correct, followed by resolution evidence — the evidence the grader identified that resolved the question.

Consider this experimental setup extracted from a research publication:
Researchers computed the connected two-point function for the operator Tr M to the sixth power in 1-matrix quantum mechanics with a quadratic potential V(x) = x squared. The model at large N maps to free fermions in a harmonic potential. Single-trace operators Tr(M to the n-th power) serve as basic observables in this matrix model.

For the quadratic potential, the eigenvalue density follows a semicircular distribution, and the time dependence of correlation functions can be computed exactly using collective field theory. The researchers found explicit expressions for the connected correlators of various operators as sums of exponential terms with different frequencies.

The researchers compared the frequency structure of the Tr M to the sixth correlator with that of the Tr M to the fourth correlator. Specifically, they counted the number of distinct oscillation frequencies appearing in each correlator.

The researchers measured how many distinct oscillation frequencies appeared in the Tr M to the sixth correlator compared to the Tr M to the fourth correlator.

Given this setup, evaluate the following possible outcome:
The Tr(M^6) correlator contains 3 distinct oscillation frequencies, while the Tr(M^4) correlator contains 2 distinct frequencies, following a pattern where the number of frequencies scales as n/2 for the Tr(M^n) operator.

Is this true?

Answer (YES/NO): YES